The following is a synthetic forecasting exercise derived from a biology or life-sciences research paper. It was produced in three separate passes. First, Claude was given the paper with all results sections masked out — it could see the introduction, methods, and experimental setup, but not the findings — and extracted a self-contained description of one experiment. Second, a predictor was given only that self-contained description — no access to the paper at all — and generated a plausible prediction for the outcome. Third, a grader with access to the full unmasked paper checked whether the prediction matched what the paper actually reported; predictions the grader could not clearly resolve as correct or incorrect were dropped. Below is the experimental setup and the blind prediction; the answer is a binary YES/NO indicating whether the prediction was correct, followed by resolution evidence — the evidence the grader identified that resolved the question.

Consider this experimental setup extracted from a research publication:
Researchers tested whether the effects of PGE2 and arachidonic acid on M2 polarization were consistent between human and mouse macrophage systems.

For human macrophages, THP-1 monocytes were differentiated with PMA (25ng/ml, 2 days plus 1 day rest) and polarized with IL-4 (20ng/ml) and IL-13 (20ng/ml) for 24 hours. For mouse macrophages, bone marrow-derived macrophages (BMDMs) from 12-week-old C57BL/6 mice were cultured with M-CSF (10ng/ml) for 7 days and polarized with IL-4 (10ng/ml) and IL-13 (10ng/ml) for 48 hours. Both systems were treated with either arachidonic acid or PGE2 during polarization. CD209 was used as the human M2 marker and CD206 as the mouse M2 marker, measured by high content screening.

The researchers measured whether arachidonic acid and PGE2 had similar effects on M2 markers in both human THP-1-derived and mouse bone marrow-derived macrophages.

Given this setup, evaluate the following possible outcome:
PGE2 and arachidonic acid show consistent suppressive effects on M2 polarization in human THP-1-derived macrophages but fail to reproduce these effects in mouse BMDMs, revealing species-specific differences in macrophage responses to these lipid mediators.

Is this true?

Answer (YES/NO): NO